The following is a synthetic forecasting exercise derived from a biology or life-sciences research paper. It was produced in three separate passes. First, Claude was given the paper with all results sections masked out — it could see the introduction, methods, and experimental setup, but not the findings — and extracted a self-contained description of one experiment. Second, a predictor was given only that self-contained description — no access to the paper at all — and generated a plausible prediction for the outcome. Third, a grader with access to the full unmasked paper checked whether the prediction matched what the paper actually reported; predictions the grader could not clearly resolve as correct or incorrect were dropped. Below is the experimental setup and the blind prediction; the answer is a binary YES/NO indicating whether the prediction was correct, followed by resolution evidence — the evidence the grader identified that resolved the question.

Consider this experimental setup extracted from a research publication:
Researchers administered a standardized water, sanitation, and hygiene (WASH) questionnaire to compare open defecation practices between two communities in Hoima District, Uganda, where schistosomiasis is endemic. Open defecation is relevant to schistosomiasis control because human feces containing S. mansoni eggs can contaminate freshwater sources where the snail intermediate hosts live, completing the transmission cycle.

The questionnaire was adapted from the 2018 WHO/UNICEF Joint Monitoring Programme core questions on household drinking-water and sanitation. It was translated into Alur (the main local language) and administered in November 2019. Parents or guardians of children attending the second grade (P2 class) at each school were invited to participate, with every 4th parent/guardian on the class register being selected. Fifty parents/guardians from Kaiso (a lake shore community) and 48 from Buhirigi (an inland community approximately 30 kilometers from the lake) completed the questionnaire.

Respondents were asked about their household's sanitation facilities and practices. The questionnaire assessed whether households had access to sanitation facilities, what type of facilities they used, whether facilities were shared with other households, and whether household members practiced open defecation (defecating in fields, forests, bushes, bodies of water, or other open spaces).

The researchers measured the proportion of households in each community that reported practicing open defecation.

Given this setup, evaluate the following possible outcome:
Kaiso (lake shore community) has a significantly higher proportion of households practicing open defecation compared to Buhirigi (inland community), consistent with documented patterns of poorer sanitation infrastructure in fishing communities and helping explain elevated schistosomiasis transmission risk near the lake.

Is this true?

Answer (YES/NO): NO